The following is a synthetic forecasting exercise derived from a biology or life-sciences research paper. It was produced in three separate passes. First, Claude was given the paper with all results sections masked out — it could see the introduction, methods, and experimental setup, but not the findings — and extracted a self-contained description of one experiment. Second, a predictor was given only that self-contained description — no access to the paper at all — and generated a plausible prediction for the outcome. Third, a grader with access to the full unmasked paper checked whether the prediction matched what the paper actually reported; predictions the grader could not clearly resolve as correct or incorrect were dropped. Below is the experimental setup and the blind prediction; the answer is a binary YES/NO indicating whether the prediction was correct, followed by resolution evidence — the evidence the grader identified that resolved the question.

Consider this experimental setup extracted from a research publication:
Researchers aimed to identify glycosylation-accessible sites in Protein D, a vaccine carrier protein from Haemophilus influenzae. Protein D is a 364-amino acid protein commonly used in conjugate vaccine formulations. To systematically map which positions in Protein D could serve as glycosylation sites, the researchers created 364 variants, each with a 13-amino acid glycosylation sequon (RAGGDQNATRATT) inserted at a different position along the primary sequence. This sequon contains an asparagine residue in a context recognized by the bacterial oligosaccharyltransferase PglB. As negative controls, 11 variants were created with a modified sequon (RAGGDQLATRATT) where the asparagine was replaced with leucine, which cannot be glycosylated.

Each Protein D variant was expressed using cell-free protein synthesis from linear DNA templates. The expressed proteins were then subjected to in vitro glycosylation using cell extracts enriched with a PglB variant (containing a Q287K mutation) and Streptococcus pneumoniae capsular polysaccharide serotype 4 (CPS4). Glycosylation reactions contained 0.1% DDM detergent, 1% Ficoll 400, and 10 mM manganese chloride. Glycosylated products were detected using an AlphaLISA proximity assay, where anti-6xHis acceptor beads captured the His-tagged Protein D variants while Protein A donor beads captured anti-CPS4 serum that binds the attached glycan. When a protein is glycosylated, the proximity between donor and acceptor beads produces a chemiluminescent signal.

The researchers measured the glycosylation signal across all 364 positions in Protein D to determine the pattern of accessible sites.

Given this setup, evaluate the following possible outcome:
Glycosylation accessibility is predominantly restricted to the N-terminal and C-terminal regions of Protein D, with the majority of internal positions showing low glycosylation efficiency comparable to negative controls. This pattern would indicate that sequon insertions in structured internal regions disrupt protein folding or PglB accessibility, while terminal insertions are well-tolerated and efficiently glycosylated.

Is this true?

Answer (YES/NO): NO